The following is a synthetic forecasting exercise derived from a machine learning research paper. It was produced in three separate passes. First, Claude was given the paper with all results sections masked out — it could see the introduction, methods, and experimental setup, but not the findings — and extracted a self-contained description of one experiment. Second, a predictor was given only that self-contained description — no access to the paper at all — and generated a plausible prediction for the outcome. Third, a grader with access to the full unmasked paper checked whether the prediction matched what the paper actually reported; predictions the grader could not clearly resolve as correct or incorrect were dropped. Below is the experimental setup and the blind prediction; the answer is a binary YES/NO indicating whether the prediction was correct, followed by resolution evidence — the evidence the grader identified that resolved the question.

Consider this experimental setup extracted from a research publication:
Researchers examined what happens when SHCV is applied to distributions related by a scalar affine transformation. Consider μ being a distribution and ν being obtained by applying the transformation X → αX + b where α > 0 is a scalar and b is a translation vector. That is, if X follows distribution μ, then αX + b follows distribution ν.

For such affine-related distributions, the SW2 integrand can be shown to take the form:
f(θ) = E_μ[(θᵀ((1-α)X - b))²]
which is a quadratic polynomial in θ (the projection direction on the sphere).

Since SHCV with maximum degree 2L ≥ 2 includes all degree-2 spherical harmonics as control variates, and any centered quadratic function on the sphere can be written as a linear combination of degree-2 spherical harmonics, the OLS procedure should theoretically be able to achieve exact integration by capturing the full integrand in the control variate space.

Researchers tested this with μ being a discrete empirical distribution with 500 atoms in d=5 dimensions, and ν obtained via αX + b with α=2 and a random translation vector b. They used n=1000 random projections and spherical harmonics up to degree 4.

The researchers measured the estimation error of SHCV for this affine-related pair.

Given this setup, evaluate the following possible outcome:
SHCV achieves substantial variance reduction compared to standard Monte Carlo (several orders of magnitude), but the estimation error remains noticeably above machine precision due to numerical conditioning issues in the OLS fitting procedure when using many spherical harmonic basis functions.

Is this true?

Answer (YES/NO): NO